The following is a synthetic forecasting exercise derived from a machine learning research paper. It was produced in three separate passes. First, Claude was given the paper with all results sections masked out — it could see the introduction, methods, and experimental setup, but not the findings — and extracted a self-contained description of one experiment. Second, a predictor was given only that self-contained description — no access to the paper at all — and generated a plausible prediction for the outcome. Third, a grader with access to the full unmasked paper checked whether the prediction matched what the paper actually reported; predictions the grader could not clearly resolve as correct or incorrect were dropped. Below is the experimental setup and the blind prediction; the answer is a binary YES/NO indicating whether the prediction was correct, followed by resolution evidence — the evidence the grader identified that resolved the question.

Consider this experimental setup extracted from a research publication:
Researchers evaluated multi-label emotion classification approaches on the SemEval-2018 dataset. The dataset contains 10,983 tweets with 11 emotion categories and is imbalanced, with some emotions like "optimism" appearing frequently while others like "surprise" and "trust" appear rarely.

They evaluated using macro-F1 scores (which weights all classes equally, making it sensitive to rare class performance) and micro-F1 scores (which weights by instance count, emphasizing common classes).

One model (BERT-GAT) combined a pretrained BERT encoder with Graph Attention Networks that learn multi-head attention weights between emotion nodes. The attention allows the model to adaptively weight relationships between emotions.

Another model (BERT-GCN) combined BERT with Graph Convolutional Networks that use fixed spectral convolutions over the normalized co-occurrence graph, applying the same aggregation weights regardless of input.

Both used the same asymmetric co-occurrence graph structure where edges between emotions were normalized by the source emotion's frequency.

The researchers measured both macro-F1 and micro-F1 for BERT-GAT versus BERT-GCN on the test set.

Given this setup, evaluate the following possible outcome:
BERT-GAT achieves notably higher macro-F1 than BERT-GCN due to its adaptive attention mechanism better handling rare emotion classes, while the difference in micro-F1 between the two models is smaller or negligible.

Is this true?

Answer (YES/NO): NO